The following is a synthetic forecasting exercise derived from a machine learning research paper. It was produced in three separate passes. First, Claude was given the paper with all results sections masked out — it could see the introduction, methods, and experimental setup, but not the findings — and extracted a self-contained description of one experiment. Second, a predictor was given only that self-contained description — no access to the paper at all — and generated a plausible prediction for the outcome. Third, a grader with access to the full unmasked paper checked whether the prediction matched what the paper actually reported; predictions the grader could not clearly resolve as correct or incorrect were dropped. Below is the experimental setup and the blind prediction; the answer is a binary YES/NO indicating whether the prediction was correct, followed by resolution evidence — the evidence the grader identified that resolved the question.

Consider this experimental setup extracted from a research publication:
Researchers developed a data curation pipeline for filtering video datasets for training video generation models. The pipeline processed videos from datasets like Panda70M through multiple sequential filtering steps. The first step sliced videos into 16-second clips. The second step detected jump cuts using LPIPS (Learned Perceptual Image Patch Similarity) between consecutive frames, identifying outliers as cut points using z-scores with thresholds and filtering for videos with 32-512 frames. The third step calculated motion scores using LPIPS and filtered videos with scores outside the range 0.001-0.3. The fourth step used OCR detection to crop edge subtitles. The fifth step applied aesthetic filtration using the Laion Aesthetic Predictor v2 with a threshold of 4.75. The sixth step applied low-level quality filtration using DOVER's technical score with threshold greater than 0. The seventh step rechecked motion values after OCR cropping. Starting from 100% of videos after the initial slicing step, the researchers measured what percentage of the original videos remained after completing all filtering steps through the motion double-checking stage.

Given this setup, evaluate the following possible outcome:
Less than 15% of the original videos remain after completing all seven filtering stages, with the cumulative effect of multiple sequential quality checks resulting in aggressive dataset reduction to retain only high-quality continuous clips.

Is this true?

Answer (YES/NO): NO